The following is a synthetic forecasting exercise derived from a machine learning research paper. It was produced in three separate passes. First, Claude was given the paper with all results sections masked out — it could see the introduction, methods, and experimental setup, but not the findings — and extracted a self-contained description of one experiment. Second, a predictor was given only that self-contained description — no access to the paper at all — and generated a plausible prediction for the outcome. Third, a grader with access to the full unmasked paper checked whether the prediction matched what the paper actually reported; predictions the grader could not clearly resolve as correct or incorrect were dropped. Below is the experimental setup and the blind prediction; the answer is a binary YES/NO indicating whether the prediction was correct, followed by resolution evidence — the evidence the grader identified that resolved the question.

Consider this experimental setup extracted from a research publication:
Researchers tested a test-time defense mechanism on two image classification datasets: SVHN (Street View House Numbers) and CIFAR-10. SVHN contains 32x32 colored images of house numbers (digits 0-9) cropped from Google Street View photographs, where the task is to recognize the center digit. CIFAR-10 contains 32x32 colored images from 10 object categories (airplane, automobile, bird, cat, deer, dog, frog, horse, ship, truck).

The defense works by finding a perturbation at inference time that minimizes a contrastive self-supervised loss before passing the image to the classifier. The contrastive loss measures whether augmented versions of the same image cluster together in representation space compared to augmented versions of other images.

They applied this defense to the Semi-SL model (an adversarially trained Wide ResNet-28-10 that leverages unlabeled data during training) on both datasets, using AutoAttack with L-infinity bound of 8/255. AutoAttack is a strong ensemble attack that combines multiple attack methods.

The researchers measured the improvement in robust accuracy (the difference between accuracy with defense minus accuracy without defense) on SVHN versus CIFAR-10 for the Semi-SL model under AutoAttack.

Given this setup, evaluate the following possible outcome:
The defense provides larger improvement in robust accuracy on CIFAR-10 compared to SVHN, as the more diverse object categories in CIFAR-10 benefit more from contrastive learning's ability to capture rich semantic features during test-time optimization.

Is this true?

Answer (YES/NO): NO